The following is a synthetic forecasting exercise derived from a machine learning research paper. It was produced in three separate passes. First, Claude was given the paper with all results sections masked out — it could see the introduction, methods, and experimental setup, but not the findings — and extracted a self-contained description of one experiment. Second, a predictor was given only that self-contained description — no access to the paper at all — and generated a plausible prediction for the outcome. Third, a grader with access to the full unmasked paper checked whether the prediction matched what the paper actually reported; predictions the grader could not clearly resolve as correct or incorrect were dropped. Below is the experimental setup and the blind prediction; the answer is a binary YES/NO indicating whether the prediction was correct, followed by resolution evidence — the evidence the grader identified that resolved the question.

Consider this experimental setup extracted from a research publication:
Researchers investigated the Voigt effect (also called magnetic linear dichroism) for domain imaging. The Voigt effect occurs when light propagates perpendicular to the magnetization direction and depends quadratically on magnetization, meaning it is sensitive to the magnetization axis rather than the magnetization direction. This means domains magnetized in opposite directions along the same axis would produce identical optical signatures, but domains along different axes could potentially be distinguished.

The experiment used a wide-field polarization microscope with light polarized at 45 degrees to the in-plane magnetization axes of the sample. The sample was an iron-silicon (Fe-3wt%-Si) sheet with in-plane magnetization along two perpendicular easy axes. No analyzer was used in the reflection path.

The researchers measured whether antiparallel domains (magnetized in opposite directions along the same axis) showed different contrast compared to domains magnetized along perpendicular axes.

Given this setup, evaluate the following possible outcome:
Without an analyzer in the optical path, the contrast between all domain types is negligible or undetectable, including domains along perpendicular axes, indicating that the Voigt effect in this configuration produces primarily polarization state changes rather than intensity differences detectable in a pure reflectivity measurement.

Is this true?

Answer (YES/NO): NO